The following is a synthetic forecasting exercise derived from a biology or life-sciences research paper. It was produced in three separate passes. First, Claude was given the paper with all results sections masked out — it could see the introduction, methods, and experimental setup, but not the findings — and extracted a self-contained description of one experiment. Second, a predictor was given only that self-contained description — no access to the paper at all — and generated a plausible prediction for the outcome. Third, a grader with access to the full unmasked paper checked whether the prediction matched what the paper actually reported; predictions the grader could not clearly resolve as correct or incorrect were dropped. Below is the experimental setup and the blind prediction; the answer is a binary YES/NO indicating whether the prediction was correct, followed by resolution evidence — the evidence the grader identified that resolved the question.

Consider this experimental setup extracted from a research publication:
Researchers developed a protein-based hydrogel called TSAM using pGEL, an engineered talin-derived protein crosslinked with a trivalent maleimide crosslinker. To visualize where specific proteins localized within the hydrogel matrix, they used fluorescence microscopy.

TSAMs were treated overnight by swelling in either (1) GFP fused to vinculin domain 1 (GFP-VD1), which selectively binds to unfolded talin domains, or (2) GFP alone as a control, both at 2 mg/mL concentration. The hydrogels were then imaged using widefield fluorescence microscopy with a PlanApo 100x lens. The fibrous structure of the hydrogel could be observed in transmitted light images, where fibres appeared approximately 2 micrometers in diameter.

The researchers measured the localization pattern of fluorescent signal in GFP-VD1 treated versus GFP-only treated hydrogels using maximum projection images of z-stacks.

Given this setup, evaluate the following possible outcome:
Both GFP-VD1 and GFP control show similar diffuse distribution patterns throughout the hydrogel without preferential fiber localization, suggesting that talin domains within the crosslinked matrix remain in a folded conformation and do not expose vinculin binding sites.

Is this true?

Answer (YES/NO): NO